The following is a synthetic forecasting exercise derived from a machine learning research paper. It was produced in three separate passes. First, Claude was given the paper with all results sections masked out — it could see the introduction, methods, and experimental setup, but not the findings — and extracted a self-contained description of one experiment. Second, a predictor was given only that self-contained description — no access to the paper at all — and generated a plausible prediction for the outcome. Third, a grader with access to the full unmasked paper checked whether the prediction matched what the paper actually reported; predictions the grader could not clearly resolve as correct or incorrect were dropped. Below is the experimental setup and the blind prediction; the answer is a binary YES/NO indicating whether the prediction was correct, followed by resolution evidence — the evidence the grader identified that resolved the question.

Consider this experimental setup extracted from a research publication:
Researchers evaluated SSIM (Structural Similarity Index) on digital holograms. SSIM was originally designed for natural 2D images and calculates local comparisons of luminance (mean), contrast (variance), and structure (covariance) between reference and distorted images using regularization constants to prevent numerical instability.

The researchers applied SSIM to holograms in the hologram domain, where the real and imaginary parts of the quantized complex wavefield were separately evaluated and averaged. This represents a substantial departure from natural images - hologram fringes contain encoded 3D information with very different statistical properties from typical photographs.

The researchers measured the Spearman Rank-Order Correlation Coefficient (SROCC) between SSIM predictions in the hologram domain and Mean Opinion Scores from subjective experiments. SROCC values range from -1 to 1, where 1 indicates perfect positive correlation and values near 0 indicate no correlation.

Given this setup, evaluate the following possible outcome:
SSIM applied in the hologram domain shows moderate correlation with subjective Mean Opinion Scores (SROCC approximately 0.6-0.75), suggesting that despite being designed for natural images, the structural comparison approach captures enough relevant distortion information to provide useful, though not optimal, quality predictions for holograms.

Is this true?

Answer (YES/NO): NO